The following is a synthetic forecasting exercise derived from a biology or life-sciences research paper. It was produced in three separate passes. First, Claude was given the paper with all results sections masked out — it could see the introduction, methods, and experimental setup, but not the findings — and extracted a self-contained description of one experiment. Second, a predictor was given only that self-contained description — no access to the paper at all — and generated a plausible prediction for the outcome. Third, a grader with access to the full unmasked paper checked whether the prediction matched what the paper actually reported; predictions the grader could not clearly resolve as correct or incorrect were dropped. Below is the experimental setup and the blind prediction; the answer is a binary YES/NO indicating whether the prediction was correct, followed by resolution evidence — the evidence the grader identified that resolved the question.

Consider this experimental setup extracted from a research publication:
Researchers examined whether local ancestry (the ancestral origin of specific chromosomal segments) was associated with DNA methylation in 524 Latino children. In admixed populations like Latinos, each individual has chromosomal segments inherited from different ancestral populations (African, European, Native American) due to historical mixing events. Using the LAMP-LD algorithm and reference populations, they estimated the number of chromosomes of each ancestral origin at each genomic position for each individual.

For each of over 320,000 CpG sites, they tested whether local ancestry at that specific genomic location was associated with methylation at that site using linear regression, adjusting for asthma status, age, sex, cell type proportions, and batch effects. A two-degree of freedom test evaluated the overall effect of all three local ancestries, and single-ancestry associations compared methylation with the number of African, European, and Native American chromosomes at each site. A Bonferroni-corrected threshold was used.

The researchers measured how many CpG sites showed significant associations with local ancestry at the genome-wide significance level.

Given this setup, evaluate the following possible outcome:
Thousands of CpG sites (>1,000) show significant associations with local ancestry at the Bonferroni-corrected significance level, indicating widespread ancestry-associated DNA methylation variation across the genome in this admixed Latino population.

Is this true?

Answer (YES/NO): NO